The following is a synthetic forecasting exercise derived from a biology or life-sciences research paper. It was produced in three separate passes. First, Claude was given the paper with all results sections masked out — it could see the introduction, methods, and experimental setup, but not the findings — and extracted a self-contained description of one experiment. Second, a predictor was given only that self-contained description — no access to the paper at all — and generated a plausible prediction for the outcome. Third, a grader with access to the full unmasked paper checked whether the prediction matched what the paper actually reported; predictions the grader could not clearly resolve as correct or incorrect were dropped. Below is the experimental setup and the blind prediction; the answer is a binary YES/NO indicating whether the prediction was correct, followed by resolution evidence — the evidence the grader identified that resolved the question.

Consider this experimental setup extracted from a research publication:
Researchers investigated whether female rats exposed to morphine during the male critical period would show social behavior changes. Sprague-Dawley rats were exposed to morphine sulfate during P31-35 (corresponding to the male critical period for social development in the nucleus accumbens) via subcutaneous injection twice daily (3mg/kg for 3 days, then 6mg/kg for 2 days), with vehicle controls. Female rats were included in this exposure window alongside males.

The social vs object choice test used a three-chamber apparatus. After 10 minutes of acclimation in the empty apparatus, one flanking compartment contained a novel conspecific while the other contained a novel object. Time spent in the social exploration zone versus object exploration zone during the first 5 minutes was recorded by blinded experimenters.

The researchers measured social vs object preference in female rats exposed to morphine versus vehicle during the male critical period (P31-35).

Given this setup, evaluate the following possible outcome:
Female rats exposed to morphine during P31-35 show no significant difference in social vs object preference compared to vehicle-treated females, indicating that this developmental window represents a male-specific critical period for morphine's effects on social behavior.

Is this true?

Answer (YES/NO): YES